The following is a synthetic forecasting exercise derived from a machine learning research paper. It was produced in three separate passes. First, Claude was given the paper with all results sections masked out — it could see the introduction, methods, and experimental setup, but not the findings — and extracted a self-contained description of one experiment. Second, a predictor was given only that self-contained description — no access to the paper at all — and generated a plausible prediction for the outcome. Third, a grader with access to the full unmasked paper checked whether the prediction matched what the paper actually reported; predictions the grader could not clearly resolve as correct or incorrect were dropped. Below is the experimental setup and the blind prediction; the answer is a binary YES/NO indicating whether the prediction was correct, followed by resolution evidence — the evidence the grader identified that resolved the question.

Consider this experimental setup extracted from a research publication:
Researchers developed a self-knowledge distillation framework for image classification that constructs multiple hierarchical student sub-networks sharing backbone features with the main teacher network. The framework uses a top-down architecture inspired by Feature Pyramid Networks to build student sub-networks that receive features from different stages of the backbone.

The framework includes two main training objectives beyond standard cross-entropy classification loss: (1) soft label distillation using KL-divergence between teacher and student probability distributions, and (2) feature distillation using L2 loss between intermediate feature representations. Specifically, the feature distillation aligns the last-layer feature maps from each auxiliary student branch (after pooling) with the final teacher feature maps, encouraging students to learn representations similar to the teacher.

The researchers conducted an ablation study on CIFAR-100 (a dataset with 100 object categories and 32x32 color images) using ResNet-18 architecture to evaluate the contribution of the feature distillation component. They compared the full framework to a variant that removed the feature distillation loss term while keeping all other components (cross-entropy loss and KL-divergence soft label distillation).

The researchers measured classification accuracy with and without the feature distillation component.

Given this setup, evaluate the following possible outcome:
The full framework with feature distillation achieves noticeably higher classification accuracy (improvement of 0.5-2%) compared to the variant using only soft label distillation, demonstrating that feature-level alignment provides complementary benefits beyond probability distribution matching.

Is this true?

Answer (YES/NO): YES